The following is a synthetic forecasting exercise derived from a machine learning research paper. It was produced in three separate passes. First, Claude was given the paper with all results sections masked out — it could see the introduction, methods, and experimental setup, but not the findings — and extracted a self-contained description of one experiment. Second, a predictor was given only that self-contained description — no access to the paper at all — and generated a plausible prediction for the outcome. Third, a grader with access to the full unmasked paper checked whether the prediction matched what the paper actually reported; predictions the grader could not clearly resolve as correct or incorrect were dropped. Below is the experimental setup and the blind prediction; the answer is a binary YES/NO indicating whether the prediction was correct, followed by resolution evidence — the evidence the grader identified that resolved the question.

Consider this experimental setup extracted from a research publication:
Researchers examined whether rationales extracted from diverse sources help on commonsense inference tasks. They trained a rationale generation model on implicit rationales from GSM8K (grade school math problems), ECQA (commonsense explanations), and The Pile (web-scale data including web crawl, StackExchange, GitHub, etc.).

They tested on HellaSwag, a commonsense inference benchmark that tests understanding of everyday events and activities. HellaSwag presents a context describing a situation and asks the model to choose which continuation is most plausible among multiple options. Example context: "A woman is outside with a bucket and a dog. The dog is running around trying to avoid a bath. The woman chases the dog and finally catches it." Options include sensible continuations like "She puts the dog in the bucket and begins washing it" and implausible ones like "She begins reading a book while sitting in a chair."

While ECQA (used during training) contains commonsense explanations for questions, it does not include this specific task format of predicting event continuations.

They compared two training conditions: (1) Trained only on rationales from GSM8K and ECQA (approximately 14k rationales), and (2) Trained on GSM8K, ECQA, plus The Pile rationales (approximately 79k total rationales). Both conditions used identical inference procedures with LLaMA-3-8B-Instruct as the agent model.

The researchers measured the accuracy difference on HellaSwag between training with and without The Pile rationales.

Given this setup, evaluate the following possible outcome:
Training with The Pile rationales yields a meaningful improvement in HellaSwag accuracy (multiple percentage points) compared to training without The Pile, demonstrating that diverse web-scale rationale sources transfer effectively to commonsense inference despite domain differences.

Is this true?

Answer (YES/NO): NO